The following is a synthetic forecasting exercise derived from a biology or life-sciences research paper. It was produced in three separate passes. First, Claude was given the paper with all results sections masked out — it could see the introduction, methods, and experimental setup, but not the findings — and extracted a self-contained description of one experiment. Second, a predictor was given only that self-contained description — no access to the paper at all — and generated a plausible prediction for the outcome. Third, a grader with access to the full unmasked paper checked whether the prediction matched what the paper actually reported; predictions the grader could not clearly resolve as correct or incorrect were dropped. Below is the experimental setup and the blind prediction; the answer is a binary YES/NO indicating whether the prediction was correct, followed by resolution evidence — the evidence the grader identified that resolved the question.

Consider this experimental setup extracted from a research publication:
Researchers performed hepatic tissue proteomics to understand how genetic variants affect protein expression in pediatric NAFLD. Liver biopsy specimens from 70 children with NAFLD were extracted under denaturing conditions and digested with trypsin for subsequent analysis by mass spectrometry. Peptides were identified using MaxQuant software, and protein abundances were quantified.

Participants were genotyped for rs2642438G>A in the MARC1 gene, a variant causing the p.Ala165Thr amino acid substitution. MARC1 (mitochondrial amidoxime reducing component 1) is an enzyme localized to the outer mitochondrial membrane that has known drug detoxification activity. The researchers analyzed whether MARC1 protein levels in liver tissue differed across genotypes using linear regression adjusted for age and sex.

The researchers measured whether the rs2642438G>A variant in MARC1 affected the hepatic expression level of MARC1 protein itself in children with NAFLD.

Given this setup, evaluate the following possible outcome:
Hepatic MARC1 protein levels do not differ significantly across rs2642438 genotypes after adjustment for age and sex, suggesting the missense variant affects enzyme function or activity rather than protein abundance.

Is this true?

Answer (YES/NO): YES